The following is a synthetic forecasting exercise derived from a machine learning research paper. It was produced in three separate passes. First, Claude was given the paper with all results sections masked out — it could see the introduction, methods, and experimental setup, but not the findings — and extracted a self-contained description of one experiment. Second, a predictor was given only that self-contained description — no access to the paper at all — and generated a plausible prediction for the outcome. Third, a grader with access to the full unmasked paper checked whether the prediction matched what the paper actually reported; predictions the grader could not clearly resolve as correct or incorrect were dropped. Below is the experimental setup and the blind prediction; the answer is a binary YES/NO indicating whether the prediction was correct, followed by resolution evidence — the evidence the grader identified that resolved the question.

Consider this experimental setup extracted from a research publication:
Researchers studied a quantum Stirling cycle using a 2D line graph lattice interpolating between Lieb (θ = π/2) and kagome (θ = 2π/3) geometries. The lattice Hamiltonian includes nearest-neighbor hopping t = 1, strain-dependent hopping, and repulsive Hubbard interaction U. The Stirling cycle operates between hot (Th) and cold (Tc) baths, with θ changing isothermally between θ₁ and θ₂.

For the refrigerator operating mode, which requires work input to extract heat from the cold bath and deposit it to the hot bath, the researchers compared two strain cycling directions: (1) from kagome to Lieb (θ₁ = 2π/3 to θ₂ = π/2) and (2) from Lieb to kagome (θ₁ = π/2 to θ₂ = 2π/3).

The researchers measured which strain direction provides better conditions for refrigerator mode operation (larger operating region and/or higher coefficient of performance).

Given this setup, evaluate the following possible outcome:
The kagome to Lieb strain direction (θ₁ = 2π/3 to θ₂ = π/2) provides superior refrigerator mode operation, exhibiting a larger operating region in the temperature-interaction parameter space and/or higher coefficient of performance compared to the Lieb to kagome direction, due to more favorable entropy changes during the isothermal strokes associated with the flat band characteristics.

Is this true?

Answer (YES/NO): NO